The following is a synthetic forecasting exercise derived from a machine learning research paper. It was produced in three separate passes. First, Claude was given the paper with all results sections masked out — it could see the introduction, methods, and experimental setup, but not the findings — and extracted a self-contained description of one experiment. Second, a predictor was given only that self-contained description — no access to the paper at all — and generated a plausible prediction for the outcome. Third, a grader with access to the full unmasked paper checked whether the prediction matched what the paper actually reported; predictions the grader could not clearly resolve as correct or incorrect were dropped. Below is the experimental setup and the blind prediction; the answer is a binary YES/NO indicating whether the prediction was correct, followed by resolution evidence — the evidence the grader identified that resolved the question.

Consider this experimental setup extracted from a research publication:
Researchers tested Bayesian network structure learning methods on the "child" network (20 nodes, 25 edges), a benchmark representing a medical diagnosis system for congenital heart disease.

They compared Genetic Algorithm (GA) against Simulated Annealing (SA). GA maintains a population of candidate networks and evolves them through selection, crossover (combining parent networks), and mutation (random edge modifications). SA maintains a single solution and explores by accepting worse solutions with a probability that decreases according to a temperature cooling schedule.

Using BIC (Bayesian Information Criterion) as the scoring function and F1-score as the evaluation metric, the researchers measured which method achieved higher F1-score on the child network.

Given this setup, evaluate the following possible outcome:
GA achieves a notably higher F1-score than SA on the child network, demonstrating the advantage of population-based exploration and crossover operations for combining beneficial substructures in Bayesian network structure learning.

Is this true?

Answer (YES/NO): YES